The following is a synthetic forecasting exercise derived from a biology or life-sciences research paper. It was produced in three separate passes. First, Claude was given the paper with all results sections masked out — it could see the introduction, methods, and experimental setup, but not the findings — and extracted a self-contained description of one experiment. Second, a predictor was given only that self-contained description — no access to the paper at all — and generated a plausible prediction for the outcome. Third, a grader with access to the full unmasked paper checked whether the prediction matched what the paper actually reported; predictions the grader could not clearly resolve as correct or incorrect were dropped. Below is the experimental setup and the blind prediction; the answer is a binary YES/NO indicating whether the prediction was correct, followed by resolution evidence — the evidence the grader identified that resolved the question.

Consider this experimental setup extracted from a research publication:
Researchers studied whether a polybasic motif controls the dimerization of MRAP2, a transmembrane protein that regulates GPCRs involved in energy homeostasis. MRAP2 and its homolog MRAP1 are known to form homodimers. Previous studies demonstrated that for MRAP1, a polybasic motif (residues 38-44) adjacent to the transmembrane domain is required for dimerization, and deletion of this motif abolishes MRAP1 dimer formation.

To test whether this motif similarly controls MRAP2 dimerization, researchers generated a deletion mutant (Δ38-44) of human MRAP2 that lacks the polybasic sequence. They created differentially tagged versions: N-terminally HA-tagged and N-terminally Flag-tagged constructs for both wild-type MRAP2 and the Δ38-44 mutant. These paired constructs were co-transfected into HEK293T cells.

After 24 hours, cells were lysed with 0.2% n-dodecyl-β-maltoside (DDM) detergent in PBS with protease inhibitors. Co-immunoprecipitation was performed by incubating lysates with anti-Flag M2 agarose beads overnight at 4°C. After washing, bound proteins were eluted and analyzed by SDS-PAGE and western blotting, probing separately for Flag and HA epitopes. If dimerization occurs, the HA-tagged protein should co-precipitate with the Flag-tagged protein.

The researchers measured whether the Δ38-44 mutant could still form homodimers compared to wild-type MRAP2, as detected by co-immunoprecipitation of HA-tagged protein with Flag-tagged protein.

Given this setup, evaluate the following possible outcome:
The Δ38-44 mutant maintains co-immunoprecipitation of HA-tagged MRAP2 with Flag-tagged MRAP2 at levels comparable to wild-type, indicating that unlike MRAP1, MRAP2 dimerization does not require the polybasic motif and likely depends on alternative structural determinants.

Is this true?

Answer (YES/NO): YES